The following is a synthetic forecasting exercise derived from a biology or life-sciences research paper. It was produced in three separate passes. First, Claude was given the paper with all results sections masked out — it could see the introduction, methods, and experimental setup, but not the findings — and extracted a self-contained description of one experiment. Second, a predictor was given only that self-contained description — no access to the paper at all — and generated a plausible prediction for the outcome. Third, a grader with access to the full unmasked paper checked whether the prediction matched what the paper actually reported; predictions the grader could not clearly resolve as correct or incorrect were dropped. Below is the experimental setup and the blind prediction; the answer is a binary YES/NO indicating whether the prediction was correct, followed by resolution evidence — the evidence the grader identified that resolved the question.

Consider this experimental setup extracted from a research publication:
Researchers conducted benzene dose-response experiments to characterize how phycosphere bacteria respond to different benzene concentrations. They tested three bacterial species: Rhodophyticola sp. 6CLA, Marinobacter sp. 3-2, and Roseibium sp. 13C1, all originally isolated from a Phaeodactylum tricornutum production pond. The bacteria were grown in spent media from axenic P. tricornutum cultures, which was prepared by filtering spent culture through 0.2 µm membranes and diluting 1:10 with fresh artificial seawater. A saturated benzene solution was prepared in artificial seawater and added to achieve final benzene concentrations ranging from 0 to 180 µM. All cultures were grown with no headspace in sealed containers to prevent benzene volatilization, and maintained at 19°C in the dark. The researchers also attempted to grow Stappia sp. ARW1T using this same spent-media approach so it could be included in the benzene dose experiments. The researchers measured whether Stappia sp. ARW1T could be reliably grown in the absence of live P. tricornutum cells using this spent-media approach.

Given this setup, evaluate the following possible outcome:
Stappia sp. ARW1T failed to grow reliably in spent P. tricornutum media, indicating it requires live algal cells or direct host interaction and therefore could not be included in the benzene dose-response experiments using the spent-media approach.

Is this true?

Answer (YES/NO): YES